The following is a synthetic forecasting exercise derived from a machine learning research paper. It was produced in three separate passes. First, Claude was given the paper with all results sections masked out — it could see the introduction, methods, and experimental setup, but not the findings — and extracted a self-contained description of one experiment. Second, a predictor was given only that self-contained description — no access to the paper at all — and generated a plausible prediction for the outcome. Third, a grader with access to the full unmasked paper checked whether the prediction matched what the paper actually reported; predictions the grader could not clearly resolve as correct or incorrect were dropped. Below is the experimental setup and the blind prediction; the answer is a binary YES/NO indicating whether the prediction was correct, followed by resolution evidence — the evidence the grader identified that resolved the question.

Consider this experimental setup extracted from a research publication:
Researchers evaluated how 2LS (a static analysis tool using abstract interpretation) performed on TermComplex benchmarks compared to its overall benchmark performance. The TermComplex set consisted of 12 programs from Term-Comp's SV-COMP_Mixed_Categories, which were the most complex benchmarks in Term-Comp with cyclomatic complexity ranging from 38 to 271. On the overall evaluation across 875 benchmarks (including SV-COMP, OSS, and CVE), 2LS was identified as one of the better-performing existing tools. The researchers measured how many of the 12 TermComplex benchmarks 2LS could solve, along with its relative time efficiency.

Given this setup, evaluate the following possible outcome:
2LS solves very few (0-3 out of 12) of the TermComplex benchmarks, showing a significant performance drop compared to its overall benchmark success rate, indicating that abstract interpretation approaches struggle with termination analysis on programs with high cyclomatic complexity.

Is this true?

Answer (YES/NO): YES